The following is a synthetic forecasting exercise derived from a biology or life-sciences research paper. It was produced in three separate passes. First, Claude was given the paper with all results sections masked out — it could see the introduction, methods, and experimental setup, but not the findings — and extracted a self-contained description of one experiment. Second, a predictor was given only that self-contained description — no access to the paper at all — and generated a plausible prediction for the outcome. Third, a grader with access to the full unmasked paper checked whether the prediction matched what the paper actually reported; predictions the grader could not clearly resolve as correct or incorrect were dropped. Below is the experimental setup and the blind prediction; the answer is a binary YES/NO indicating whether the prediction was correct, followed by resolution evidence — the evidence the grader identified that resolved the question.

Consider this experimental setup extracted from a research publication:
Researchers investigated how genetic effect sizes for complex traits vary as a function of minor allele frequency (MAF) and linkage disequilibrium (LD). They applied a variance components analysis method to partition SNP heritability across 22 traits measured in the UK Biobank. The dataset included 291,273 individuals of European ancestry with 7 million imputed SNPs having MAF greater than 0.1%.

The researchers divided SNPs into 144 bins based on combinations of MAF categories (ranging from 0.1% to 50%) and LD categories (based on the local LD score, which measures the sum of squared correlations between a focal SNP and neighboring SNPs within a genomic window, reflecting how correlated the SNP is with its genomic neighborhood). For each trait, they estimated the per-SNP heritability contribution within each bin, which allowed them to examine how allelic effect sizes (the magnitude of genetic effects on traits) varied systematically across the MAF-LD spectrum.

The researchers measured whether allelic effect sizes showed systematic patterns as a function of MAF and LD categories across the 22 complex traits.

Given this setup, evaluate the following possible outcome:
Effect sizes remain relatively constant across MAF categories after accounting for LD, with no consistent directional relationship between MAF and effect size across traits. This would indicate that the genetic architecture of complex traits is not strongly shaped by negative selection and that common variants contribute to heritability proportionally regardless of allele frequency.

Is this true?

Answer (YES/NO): NO